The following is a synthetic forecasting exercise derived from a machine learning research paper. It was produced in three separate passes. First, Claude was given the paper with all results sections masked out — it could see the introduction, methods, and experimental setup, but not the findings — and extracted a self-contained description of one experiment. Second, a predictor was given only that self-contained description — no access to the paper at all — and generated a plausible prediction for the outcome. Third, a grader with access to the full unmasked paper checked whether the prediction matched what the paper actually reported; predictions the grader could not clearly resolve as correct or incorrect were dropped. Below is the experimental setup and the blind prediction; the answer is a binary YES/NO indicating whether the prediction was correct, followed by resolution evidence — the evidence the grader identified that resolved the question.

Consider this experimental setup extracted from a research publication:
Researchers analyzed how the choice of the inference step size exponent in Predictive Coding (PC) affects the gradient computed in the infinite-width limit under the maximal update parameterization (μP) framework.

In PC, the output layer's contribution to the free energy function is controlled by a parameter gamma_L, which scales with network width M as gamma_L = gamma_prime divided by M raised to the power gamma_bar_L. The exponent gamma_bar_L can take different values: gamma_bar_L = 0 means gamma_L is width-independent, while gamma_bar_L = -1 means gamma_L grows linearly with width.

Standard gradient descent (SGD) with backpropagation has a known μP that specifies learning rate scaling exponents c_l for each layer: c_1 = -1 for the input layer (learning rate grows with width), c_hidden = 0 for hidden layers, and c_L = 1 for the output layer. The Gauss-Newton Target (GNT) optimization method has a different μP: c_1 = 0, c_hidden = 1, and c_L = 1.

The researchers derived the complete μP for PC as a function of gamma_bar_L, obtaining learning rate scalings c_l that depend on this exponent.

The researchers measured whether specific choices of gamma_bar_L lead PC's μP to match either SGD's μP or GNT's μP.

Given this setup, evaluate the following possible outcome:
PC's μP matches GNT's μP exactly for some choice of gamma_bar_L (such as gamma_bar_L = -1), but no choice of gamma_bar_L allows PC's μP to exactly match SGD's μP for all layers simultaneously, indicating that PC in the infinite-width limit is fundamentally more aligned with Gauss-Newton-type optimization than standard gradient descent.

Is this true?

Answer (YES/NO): NO